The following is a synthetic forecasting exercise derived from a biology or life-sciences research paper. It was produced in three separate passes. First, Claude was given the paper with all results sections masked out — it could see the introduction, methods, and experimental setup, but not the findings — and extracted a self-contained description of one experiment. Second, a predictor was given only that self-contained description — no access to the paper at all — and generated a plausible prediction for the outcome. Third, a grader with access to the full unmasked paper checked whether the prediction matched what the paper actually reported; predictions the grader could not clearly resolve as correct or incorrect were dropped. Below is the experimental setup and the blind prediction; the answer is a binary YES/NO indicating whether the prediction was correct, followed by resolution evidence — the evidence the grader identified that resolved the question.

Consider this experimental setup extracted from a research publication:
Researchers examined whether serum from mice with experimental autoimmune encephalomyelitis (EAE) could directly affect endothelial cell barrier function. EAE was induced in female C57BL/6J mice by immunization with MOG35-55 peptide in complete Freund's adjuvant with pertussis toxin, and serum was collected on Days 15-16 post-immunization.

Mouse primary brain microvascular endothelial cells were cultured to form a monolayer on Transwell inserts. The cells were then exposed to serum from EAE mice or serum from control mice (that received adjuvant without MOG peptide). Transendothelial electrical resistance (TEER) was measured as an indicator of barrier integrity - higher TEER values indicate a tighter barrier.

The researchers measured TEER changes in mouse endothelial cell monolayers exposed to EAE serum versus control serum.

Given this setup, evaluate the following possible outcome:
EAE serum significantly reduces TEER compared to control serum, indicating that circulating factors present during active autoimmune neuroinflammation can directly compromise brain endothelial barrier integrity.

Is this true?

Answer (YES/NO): YES